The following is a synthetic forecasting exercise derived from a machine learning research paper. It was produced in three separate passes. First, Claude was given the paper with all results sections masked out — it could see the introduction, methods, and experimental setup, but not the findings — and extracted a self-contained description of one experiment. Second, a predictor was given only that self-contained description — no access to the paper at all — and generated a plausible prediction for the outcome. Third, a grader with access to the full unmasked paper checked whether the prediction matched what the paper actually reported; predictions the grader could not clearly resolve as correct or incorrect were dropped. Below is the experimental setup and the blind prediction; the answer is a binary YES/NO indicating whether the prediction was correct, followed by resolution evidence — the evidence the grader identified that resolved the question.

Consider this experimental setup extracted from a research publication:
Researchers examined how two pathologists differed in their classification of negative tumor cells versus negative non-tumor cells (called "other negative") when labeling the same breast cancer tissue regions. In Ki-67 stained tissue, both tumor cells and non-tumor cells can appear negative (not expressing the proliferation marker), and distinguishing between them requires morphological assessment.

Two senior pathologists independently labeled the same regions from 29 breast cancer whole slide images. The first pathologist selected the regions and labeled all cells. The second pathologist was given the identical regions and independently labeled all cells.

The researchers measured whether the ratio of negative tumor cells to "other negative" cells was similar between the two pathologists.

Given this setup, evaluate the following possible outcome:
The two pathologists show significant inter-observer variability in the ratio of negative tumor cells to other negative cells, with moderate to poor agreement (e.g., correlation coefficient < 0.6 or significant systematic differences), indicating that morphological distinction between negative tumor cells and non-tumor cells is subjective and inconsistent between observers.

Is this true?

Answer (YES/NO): YES